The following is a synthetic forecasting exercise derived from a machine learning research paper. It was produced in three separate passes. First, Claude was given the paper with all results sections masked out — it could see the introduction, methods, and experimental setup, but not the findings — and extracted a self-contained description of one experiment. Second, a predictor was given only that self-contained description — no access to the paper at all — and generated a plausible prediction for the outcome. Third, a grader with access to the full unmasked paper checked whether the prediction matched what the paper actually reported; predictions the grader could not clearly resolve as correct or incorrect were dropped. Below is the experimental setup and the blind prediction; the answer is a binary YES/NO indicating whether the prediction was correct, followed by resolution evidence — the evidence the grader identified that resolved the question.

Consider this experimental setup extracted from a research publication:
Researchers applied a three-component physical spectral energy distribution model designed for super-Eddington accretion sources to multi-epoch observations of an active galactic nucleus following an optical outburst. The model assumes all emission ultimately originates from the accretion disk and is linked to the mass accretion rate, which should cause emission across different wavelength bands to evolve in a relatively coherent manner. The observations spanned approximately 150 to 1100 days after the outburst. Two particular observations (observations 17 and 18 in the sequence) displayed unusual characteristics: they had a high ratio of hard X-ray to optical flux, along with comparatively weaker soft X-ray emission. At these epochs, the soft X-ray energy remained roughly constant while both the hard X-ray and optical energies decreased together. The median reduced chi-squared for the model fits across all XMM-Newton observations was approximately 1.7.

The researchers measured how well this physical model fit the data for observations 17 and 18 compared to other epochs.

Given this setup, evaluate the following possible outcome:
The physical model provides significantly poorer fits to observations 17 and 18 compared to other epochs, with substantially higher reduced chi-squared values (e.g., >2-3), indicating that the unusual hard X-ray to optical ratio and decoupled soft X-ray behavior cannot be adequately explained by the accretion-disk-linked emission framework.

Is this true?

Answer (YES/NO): YES